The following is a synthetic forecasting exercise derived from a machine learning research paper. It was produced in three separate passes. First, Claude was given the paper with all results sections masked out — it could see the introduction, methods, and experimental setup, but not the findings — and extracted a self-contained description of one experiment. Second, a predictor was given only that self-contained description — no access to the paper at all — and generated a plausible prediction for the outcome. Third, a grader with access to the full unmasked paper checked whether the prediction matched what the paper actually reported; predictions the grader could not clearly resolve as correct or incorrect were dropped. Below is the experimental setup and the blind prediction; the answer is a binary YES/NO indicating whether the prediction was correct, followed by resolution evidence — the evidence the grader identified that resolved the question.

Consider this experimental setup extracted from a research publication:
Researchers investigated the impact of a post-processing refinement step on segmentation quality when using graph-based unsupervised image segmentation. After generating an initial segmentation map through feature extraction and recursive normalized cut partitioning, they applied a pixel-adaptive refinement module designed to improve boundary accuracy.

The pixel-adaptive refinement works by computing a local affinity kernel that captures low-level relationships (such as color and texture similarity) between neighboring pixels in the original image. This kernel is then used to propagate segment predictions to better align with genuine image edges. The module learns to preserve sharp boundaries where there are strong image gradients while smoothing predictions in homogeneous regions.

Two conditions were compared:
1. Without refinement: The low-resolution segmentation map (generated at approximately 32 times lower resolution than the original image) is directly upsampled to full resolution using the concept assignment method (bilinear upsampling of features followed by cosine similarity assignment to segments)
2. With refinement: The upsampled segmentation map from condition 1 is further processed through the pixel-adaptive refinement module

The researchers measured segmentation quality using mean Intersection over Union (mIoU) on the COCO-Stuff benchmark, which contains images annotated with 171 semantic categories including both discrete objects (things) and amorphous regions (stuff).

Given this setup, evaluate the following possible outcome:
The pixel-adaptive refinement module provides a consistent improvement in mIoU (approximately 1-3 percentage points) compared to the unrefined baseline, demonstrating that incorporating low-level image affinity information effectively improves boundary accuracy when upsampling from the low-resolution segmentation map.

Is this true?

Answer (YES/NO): YES